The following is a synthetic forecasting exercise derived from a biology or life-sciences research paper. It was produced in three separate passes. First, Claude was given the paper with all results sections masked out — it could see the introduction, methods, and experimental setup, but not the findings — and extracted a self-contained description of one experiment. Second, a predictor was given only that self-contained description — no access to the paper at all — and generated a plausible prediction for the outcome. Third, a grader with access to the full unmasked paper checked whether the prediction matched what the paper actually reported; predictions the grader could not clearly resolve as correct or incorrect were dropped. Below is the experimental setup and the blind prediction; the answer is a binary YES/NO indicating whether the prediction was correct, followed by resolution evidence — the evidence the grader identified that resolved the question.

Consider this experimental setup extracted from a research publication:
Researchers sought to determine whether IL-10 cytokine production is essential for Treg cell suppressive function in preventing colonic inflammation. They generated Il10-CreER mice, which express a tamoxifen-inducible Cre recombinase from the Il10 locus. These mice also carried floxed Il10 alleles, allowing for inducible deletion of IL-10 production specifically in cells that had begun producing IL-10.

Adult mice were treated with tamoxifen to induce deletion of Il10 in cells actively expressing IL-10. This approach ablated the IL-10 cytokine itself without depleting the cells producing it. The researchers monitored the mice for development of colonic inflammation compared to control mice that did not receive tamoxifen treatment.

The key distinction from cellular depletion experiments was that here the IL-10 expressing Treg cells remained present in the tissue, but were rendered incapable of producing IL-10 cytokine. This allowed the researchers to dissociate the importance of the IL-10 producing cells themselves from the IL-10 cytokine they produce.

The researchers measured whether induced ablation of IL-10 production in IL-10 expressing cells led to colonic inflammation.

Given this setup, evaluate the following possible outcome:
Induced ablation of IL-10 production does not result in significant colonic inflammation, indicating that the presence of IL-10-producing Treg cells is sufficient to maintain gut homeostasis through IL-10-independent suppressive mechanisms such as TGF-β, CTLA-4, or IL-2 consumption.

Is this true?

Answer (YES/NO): YES